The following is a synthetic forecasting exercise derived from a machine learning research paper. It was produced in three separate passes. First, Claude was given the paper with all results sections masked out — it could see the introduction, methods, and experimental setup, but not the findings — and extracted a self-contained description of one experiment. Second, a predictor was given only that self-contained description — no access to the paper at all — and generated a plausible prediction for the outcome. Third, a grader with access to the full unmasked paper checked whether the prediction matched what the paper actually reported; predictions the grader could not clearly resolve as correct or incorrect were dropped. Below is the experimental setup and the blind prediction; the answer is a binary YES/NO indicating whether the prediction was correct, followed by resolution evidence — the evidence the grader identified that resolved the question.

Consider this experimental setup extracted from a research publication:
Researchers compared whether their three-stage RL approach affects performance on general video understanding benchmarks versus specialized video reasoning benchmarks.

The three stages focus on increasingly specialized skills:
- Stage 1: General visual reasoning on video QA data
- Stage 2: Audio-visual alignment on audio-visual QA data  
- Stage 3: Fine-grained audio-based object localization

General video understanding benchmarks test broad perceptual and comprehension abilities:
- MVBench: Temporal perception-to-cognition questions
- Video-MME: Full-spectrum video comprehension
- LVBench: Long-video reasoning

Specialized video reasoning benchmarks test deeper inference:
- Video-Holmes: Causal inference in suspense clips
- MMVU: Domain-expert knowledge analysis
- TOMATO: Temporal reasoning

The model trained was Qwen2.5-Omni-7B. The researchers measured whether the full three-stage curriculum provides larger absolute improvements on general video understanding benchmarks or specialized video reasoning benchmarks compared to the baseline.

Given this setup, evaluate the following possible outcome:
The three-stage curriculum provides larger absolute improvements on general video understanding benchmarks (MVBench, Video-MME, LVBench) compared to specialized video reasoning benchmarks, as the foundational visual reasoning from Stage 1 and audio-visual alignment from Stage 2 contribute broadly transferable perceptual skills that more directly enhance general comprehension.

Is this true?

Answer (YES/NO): NO